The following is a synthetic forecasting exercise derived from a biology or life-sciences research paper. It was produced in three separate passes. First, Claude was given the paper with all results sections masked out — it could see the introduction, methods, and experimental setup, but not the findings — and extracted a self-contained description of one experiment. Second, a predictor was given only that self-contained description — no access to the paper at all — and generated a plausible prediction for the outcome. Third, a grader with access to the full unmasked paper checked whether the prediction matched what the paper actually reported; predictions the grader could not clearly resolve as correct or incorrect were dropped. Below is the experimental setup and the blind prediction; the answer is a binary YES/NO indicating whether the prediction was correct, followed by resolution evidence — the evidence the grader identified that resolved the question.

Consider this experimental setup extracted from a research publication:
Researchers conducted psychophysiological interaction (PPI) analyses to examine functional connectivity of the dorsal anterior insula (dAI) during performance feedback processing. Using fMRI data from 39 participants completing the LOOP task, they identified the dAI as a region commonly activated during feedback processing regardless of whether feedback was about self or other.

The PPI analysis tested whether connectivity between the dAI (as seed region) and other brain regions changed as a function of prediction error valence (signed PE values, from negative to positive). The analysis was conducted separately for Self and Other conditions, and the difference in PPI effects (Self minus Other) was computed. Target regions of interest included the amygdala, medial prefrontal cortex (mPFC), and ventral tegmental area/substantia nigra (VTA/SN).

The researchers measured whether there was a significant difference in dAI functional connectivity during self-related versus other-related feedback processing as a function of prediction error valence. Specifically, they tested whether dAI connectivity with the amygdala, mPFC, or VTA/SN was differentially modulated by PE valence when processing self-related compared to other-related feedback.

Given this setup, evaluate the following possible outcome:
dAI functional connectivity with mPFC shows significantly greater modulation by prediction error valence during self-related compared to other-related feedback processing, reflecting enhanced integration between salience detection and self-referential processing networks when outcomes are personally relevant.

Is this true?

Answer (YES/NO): YES